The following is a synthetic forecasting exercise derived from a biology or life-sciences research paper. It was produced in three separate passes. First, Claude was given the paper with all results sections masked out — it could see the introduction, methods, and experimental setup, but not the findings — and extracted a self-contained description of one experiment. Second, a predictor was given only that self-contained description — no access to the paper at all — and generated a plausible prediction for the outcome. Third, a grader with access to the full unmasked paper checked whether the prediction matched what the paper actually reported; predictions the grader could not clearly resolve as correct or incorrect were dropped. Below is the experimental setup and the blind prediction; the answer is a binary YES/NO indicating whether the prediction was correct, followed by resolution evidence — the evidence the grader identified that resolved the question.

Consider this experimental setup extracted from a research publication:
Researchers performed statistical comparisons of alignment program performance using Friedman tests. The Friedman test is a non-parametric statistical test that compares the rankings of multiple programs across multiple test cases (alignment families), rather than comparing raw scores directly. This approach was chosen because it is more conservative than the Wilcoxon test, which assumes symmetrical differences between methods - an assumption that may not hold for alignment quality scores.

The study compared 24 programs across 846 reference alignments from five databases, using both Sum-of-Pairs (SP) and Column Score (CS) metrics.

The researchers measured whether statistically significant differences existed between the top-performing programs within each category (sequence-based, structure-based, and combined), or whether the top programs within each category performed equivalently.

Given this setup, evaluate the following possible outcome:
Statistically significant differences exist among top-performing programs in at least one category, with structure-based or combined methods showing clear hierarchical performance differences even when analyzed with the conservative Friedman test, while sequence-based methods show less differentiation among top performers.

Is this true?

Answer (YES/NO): NO